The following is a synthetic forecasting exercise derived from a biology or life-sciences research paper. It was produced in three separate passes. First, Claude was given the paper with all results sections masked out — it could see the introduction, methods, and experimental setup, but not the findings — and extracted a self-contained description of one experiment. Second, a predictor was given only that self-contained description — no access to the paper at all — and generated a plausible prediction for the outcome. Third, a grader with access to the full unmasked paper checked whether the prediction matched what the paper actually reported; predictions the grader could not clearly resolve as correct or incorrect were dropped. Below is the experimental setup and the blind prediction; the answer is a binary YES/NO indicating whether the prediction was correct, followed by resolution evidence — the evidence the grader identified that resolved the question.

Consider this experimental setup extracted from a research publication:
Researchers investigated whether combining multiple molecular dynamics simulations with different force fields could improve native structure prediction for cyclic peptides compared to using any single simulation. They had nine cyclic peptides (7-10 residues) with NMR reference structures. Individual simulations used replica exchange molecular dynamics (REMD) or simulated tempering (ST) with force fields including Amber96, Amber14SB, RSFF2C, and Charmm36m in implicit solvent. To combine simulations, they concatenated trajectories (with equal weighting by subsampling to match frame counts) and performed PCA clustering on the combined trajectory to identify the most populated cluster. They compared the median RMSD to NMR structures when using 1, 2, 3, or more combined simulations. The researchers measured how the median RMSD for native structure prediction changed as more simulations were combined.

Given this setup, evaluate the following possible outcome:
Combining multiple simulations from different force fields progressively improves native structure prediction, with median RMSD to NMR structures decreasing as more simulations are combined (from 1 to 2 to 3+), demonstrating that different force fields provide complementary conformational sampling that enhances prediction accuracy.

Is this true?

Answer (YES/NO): YES